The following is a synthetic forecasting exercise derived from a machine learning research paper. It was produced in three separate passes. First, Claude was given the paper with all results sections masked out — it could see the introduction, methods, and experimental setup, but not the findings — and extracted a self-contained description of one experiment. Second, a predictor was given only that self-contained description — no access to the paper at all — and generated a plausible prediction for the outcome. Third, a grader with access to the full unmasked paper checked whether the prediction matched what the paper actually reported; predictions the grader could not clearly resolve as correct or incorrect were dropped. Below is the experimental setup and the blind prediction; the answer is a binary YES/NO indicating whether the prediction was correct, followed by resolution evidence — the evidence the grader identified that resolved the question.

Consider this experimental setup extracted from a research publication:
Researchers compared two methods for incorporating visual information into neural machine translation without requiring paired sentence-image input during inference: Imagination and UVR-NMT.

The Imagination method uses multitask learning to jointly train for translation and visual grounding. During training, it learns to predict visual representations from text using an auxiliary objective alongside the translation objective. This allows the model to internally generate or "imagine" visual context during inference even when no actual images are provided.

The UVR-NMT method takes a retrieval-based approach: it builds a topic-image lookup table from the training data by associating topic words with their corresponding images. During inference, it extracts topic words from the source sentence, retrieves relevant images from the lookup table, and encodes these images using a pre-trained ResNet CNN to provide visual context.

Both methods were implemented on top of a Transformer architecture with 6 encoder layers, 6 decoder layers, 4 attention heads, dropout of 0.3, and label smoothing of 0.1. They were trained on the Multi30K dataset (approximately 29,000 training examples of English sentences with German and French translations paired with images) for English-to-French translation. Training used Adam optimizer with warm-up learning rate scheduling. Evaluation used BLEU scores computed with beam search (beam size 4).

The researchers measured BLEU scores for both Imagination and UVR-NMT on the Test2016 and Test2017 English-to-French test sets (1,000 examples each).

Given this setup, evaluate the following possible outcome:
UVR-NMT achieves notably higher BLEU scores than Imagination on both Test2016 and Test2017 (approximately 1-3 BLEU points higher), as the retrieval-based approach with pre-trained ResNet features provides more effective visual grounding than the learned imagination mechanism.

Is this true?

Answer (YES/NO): NO